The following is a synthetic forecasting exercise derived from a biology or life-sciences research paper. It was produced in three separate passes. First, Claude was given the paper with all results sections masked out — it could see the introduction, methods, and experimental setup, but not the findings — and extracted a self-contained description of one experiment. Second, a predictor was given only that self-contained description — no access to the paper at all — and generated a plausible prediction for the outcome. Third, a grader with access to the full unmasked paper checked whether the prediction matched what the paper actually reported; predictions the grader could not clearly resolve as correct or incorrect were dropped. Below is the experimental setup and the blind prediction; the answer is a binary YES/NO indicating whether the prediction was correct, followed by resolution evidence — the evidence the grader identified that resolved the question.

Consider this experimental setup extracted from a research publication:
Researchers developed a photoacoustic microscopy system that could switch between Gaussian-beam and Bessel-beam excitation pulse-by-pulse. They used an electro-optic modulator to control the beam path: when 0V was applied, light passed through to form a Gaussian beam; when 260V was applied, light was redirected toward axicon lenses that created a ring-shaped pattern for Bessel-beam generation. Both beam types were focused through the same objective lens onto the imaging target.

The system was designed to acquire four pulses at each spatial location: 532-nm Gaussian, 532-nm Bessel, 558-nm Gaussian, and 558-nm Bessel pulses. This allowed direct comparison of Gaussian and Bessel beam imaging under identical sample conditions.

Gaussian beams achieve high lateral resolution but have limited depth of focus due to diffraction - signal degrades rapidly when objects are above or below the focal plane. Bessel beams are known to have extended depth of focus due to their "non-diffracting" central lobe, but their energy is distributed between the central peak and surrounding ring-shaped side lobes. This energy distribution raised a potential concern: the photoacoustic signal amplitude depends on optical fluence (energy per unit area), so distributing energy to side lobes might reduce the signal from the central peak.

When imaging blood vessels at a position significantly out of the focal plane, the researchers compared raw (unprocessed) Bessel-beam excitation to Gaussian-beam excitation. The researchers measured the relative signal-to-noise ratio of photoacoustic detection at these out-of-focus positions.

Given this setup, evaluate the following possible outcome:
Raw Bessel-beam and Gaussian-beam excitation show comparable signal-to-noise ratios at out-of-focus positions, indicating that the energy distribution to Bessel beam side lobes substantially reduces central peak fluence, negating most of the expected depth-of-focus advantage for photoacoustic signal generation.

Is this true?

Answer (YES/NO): NO